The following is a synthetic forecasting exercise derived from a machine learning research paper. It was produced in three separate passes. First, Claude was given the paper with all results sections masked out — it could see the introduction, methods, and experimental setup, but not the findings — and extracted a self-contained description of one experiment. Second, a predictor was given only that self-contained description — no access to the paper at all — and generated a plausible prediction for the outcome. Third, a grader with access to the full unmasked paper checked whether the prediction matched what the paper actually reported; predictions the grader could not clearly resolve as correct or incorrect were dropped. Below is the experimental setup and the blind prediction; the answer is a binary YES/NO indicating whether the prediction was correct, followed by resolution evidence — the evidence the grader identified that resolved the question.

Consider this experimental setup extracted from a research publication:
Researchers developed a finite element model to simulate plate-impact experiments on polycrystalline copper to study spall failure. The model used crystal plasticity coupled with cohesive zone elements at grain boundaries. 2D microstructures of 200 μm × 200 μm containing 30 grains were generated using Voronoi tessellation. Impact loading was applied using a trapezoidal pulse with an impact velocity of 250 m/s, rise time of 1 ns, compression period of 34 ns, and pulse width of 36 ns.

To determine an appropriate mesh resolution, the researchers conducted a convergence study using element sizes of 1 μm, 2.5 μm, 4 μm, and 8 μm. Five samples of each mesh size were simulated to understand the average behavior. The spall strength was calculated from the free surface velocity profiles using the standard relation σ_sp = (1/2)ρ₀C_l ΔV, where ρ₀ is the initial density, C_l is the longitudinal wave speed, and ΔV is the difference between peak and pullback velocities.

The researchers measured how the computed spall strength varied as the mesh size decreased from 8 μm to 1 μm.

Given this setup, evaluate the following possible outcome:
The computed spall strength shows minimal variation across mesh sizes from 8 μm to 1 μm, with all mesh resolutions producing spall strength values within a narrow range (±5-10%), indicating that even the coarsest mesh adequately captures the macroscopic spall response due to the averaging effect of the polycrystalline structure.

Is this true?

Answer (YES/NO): NO